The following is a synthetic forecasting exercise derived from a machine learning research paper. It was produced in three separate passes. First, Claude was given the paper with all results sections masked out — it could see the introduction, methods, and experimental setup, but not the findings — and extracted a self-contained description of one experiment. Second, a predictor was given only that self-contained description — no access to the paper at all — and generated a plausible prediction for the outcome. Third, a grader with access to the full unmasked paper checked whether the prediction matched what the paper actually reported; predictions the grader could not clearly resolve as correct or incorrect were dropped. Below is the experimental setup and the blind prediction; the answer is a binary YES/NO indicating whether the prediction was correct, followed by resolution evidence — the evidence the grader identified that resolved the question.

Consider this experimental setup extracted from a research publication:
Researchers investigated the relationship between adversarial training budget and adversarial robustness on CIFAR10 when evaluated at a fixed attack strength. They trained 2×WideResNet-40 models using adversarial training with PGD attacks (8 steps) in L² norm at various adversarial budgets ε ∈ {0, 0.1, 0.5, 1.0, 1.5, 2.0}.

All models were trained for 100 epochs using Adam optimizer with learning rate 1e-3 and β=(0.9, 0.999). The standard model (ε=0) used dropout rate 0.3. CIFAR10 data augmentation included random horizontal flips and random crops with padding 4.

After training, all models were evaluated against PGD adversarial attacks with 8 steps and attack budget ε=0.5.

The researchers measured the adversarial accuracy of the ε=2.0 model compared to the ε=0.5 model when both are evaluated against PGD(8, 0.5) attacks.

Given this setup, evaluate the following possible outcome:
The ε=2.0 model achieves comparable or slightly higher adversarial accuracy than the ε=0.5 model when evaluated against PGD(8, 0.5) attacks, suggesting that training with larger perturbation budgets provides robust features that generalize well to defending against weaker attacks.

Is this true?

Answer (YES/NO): NO